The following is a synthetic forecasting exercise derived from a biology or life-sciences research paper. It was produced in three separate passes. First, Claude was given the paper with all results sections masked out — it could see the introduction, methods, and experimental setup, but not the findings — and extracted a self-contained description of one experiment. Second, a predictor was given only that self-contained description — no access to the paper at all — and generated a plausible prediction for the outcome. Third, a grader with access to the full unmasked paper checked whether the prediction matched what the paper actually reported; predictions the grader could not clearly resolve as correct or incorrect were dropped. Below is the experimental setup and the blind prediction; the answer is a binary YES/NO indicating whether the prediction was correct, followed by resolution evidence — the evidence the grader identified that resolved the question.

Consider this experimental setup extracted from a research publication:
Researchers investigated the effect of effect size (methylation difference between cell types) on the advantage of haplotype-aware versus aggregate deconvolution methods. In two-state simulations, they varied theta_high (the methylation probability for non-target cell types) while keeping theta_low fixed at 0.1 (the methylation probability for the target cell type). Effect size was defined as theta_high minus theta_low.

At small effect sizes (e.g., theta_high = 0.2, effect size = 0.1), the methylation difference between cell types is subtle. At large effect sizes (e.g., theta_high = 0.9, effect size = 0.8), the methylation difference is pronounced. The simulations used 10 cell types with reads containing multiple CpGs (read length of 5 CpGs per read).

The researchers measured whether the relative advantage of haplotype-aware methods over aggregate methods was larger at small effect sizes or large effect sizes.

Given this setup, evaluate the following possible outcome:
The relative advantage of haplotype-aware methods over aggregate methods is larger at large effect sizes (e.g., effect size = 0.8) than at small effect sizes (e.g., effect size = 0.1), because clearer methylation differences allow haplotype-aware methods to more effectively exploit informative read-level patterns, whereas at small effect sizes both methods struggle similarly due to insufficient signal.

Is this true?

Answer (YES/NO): YES